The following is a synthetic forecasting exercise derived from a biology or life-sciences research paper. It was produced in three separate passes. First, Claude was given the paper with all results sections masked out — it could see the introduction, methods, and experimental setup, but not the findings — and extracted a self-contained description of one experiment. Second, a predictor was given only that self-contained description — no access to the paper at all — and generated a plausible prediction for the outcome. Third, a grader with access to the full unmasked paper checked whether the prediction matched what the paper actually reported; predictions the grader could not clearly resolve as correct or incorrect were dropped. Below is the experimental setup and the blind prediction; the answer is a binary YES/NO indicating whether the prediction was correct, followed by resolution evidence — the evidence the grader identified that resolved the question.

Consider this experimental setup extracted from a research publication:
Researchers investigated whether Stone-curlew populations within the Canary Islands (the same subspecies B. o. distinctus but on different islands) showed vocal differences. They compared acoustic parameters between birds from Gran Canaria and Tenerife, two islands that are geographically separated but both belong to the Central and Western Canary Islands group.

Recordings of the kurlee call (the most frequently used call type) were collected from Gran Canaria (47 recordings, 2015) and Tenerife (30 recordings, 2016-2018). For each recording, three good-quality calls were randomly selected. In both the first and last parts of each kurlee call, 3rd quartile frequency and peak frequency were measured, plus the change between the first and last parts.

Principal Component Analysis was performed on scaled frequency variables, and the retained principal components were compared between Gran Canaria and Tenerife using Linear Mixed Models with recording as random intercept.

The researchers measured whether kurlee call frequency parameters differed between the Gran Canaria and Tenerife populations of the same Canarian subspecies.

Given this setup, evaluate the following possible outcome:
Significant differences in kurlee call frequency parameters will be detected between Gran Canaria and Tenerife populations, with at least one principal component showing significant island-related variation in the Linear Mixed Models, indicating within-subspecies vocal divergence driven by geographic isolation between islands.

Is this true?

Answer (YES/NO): YES